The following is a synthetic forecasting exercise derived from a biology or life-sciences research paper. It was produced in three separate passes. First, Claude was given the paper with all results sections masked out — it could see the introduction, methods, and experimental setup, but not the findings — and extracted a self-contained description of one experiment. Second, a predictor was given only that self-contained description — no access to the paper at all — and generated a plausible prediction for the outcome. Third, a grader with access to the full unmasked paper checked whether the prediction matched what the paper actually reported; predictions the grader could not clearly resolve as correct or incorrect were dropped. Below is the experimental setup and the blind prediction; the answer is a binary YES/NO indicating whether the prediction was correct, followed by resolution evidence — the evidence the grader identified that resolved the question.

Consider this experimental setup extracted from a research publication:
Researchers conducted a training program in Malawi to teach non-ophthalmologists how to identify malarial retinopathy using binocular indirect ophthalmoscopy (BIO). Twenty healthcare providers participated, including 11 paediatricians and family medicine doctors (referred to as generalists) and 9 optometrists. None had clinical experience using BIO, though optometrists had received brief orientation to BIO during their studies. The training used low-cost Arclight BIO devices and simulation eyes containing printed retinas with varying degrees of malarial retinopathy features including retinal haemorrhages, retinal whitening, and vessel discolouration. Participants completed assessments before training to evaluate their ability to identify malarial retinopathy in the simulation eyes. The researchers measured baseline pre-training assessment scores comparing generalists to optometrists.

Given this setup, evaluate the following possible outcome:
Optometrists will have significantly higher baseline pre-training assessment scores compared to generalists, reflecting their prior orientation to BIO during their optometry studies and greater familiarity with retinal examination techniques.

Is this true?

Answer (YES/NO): YES